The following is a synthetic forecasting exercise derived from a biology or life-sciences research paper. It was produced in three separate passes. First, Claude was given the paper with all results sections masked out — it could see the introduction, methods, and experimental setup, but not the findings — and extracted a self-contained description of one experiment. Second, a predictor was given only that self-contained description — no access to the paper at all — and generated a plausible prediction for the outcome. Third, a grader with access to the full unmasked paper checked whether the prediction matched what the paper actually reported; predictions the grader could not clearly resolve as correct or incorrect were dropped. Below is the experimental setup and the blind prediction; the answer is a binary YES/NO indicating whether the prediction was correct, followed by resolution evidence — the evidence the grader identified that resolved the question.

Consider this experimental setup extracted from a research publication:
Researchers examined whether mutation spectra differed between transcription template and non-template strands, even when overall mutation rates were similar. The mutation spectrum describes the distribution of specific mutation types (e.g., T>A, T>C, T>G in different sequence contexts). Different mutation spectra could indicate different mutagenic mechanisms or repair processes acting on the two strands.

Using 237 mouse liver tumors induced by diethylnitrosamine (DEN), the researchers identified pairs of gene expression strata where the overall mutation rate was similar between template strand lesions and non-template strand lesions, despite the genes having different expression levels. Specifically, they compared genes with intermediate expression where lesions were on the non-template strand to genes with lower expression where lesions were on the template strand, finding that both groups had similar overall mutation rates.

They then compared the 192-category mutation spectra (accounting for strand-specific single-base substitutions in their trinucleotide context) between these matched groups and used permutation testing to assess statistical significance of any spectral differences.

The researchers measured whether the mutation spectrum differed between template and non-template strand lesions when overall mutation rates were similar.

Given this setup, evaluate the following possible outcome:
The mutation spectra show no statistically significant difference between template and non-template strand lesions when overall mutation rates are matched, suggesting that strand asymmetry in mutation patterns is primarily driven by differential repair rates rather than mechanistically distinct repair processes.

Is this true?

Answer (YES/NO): NO